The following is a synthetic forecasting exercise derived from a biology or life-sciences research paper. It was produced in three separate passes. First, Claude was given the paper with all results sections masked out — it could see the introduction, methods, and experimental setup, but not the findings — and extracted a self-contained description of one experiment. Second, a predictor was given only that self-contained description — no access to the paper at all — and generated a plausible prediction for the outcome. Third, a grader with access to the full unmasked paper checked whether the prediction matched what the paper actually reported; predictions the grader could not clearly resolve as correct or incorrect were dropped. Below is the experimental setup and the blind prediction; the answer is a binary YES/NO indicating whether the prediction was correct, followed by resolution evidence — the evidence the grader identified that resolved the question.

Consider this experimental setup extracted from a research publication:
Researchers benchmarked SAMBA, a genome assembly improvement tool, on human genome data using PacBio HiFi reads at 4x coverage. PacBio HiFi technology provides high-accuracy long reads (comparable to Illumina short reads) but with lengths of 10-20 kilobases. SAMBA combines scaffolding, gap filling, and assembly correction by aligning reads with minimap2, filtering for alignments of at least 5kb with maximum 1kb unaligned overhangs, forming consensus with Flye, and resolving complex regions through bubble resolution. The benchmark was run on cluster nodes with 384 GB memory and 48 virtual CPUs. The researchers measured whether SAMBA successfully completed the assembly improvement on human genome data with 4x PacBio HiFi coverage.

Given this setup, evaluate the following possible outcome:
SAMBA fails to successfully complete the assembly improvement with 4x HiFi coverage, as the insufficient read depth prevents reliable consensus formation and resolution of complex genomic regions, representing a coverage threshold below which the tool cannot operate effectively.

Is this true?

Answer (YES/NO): NO